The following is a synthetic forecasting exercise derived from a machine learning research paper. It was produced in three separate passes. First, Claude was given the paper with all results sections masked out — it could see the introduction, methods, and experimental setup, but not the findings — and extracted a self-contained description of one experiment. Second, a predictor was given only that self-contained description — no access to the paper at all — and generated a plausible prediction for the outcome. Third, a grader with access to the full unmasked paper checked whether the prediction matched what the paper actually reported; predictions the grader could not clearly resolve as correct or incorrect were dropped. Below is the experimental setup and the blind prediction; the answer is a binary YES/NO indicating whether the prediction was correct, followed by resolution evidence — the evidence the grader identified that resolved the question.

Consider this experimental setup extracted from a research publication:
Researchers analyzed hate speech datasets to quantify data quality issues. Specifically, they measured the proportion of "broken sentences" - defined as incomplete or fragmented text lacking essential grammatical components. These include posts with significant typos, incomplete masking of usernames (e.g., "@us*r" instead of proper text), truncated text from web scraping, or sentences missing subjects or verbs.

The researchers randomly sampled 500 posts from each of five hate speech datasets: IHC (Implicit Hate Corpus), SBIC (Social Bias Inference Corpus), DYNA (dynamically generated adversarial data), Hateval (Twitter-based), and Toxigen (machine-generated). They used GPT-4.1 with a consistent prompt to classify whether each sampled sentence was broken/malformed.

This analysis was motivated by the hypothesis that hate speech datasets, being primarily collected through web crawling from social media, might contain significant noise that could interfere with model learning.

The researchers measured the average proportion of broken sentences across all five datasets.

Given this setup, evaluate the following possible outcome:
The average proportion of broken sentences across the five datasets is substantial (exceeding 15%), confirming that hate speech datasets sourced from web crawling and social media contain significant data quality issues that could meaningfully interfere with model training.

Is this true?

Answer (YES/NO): YES